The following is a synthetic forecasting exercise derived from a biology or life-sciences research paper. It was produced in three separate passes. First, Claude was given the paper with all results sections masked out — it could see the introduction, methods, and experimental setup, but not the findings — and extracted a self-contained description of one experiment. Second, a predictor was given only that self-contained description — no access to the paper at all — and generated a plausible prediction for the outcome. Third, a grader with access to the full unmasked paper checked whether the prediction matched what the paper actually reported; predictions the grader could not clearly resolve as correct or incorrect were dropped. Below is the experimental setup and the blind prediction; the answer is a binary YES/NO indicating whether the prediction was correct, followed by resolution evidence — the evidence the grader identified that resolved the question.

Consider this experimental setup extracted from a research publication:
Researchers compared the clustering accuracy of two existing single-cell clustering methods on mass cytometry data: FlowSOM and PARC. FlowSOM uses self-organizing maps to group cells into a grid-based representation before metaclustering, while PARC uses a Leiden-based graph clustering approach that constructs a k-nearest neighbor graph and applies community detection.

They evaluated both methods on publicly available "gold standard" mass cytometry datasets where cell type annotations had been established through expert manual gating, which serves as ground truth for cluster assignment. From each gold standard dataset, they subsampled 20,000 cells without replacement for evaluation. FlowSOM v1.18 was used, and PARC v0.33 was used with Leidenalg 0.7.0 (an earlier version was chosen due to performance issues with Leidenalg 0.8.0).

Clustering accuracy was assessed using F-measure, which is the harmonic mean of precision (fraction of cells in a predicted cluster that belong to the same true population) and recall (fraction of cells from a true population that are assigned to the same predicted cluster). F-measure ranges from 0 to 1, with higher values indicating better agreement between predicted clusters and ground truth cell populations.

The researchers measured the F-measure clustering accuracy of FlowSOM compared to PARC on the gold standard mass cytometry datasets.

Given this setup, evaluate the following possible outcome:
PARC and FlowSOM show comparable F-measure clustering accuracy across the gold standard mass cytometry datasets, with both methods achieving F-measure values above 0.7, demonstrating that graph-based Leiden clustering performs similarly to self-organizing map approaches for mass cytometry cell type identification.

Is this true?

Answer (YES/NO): NO